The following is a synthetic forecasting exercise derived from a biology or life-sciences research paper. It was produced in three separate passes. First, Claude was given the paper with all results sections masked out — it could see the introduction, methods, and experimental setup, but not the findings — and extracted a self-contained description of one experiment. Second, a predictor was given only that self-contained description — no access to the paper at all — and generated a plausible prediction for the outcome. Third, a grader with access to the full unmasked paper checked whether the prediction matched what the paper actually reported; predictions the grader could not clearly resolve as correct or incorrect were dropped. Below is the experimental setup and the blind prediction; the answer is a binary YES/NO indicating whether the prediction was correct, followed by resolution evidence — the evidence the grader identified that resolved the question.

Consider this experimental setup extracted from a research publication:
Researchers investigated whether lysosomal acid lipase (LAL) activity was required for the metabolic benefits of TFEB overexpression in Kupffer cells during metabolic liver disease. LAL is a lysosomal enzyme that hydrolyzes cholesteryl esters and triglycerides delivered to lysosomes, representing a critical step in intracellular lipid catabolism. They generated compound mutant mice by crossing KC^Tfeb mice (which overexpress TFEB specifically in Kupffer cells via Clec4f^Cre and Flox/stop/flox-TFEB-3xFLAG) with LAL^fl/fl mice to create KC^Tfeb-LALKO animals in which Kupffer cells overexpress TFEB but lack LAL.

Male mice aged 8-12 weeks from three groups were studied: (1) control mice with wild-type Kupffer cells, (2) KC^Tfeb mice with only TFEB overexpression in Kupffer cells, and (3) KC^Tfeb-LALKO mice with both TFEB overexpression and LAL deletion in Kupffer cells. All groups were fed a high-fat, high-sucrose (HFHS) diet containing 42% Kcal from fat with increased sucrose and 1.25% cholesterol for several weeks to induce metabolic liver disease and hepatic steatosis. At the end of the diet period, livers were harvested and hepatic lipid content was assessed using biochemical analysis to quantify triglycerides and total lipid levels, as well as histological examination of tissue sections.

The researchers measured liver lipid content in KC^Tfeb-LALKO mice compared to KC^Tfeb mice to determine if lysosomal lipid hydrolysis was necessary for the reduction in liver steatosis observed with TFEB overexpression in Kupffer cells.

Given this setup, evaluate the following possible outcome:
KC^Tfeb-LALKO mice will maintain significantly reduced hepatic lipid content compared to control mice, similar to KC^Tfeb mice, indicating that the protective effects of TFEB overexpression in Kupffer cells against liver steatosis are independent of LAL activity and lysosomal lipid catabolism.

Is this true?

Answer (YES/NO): NO